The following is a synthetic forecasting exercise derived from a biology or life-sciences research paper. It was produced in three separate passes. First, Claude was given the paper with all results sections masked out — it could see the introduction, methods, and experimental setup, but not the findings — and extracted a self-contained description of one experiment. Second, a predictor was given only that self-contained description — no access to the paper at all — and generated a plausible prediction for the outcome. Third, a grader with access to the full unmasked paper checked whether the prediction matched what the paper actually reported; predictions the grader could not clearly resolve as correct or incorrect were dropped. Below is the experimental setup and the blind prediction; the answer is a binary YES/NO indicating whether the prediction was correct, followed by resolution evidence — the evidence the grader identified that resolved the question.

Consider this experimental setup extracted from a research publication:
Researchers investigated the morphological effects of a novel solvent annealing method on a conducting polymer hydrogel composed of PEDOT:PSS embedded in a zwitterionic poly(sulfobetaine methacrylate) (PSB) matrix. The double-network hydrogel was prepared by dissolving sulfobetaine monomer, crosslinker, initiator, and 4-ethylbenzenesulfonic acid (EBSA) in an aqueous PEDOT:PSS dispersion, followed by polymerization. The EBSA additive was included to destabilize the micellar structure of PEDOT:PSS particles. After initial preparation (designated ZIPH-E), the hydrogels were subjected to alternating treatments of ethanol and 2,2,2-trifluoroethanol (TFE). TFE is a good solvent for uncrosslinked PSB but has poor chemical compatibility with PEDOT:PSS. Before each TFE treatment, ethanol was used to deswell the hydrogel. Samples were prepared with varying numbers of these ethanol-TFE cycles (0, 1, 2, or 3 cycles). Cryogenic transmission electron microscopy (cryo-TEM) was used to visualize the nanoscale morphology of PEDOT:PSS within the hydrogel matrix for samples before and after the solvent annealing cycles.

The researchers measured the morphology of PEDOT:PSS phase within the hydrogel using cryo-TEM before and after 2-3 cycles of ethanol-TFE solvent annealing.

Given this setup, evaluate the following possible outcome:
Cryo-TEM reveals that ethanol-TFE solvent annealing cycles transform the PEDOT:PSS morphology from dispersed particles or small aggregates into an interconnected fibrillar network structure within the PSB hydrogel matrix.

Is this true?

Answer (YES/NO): YES